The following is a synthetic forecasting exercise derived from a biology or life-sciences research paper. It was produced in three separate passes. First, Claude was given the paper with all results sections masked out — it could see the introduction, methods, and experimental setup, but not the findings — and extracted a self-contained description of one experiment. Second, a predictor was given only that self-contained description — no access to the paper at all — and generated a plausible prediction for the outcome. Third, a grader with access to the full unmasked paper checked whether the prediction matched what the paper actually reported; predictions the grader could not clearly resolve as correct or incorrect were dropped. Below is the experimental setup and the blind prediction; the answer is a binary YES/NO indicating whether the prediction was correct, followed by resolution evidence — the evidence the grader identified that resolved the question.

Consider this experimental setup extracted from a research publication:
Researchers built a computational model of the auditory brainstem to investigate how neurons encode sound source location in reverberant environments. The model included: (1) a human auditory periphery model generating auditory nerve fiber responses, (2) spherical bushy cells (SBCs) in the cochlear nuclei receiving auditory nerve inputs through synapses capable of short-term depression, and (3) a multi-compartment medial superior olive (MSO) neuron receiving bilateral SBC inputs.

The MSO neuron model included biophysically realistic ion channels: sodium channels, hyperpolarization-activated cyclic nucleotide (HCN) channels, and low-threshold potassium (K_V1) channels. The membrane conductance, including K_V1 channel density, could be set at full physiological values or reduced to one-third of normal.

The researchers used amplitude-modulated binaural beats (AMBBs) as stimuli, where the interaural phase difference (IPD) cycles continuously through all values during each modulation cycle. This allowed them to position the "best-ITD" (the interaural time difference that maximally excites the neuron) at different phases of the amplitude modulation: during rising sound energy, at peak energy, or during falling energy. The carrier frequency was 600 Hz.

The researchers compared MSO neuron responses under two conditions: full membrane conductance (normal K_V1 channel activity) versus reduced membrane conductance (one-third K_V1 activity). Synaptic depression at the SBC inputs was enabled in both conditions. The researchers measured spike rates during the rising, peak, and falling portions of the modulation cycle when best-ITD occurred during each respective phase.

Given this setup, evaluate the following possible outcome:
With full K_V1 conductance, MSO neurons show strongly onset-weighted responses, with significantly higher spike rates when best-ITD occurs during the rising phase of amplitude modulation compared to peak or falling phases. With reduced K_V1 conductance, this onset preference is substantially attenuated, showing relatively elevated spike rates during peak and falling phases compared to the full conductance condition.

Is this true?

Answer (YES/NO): NO